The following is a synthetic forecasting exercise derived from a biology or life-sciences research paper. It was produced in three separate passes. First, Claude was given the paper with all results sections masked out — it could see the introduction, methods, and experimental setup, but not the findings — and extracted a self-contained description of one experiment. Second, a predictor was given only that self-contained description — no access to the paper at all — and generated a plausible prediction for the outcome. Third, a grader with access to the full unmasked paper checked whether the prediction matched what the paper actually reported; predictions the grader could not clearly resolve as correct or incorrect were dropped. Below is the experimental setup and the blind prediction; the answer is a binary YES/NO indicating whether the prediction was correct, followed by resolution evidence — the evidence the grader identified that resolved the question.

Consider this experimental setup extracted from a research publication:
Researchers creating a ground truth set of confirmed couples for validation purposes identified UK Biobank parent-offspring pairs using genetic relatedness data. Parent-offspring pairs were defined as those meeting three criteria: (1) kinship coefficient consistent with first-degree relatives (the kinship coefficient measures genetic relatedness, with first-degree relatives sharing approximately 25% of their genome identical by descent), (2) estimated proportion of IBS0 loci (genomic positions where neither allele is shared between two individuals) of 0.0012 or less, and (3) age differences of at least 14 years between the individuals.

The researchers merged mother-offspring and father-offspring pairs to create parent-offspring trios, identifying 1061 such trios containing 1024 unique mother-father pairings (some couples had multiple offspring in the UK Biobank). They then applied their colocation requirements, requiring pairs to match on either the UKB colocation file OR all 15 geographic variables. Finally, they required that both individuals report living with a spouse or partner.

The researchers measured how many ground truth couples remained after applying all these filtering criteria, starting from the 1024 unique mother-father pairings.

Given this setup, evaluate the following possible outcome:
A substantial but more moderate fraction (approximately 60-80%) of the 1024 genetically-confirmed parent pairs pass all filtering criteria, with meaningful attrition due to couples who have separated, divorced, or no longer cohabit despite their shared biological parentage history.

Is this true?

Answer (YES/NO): NO